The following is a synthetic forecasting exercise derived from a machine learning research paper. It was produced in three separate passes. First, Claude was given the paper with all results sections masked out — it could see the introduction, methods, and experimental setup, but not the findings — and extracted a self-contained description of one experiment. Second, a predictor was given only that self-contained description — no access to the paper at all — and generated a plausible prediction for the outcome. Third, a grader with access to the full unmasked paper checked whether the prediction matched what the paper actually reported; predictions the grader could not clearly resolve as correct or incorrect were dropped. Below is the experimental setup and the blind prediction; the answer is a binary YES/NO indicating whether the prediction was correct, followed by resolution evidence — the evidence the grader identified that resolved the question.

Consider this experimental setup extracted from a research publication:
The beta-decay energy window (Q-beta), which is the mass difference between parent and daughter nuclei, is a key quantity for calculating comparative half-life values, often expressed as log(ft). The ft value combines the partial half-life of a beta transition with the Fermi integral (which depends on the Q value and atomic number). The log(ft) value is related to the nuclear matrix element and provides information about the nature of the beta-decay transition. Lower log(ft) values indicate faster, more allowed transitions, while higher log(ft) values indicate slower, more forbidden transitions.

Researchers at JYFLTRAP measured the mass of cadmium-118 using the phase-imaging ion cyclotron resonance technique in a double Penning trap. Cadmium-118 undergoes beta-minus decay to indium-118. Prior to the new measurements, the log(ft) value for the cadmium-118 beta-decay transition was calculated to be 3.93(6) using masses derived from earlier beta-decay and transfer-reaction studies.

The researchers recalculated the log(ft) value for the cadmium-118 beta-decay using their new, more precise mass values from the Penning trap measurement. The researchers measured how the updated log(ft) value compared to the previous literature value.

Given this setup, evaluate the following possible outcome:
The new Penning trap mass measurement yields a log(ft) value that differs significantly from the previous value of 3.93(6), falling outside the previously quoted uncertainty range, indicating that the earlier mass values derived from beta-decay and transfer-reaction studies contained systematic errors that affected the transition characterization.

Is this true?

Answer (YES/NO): YES